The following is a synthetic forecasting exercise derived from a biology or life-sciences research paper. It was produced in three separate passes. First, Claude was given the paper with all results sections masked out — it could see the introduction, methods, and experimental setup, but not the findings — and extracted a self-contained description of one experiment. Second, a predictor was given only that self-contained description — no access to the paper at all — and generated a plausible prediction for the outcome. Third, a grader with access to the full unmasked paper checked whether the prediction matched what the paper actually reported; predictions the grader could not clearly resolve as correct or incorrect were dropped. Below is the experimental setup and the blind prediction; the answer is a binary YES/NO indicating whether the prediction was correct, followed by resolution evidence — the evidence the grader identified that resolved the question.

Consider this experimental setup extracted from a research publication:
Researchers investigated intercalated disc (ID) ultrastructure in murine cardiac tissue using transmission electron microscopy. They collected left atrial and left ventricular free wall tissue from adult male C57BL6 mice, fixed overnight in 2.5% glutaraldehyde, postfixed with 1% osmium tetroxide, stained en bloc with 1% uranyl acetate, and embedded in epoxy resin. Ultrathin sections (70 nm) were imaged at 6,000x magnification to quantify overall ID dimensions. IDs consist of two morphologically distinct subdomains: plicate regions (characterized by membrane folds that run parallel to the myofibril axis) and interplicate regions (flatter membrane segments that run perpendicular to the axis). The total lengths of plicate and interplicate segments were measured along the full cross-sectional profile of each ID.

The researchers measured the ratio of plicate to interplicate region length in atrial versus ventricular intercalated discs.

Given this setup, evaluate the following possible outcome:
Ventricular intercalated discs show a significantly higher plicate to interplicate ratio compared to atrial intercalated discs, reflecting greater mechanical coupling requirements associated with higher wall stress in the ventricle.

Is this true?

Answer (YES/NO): NO